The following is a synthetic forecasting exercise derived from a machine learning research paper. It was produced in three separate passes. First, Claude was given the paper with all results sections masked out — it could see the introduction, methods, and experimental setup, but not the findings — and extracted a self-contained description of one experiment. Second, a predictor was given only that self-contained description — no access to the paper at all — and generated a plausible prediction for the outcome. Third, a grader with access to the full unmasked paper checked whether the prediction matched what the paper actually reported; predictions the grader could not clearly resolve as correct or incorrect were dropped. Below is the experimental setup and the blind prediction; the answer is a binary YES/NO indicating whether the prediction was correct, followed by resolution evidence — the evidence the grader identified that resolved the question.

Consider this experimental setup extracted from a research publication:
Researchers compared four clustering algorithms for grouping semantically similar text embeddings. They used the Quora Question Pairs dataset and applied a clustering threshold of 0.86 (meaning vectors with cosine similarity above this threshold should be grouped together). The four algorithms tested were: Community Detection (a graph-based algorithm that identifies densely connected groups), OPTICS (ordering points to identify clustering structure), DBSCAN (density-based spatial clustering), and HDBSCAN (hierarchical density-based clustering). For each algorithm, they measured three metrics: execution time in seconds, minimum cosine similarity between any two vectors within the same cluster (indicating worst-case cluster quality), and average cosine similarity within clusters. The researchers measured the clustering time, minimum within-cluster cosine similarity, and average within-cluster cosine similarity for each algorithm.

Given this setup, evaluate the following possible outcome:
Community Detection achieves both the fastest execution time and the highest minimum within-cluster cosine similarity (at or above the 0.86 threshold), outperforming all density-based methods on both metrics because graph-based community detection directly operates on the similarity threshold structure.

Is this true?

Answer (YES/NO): NO